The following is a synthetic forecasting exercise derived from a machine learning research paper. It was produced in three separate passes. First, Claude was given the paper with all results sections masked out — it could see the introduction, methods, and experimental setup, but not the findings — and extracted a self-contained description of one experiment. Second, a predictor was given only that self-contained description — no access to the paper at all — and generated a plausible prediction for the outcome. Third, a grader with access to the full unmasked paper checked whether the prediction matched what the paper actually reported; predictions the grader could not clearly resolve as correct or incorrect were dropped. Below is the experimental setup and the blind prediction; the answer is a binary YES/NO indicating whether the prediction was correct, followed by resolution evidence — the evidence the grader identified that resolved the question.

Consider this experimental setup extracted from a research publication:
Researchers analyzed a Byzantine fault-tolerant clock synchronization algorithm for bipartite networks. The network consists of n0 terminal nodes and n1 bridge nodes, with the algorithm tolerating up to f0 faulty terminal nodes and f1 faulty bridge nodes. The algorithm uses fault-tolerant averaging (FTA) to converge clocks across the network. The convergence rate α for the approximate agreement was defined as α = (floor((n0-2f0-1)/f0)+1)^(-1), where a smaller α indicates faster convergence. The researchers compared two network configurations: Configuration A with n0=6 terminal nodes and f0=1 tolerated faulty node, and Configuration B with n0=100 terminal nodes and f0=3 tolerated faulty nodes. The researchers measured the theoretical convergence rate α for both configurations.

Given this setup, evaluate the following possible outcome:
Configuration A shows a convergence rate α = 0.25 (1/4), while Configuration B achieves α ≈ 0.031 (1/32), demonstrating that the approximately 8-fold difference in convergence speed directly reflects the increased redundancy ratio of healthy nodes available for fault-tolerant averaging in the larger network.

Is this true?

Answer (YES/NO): YES